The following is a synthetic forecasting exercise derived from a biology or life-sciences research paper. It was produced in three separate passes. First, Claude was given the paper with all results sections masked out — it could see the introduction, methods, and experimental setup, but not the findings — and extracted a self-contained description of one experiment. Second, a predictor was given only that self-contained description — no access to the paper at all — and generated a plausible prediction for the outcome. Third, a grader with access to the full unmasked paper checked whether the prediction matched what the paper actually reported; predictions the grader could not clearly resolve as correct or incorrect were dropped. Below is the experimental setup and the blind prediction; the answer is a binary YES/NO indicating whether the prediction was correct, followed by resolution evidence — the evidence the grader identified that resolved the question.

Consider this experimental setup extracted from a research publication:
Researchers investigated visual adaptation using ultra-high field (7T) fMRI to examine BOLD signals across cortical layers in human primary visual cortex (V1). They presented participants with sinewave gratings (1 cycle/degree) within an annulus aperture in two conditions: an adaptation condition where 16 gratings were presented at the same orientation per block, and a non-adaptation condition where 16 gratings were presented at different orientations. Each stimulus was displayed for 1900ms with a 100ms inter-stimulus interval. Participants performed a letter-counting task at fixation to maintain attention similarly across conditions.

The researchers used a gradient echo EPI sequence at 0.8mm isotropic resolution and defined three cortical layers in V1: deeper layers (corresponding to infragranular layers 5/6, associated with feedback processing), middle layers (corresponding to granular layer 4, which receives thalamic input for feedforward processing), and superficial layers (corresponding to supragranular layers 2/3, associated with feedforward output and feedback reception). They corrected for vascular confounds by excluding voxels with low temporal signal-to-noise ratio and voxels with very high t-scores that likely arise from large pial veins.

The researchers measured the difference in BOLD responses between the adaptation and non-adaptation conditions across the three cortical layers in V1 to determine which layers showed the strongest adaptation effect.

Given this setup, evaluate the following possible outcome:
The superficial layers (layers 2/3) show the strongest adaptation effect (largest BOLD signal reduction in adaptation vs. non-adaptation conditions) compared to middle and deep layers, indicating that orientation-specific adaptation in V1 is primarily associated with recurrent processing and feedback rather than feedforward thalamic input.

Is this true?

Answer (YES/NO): YES